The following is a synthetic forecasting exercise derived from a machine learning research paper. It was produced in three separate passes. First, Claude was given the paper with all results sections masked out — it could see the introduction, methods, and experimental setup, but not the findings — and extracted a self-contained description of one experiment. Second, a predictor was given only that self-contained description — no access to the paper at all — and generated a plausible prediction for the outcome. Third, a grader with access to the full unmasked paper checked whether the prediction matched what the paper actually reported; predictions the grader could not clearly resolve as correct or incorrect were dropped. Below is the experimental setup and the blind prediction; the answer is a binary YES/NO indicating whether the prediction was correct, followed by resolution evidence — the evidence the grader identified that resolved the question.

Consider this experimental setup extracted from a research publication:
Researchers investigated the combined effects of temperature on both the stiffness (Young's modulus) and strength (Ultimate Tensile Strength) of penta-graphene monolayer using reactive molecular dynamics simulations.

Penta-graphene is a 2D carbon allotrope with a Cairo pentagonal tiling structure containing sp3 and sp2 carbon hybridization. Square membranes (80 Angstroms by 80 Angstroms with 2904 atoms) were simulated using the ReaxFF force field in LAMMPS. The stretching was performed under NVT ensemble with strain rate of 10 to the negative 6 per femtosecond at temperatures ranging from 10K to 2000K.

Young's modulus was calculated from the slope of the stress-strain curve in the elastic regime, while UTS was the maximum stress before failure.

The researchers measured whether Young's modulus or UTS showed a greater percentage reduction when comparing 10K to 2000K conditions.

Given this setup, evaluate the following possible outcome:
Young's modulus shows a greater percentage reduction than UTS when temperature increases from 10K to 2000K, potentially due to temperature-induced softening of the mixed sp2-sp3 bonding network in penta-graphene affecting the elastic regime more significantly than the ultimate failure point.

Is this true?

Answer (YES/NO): NO